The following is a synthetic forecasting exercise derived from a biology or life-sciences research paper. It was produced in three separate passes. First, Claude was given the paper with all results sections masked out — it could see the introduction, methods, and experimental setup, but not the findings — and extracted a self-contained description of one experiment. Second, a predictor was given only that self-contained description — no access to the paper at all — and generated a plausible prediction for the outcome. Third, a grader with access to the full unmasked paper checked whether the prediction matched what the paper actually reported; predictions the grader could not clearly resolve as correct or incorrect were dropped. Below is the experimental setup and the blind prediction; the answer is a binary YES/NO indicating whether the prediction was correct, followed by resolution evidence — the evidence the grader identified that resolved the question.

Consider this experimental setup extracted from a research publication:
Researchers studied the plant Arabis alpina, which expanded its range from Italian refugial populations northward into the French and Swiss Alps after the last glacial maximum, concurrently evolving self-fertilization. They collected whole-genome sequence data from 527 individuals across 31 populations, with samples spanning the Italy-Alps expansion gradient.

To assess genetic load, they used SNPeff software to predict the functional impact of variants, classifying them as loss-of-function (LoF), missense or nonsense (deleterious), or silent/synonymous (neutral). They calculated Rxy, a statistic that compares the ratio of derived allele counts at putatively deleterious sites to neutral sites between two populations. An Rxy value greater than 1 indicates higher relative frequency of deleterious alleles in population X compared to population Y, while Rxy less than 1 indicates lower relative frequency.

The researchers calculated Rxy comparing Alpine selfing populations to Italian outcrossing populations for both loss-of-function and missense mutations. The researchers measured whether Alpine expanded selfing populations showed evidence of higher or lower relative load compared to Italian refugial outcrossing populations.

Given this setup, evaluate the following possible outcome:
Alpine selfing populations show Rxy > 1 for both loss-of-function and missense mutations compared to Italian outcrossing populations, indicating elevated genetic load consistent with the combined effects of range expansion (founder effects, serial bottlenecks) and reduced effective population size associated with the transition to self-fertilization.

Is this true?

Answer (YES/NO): NO